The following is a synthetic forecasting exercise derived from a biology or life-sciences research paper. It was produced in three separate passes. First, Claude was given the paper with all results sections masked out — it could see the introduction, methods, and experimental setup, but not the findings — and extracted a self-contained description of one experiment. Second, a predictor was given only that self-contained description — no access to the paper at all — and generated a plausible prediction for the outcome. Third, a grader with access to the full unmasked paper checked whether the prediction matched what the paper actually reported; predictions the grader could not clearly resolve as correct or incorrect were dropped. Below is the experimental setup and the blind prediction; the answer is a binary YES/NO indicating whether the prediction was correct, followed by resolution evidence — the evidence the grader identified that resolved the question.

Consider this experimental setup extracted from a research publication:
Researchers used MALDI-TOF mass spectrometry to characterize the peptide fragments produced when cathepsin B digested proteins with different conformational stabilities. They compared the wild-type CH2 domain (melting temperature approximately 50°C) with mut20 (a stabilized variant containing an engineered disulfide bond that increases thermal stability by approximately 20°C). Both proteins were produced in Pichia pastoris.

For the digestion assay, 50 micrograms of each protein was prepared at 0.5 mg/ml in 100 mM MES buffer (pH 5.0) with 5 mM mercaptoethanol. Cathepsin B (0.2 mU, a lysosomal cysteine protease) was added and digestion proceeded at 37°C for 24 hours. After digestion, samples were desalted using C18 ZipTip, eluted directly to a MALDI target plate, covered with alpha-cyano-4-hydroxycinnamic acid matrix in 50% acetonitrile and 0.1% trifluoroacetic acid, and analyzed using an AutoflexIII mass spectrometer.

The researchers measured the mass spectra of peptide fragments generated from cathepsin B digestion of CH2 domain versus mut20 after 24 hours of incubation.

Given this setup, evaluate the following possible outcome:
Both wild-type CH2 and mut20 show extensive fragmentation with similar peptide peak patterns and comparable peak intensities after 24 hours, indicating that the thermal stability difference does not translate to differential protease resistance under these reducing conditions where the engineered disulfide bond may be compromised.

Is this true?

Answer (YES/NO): NO